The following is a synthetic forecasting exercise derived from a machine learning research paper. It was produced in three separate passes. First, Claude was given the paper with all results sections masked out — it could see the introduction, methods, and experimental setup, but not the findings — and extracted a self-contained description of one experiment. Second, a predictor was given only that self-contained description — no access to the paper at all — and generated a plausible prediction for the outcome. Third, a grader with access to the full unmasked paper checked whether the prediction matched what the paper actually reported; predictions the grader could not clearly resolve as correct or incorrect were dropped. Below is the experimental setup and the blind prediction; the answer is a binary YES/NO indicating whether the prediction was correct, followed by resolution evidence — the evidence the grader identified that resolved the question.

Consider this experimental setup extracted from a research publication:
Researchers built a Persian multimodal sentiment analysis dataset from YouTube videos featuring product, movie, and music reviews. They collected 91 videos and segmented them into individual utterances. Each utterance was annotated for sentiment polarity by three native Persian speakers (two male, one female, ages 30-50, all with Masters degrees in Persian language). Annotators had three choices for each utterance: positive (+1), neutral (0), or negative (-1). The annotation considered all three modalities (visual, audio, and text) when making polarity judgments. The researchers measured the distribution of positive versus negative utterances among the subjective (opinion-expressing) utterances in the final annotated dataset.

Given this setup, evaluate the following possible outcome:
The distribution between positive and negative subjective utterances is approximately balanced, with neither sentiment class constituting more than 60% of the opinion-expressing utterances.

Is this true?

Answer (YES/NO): YES